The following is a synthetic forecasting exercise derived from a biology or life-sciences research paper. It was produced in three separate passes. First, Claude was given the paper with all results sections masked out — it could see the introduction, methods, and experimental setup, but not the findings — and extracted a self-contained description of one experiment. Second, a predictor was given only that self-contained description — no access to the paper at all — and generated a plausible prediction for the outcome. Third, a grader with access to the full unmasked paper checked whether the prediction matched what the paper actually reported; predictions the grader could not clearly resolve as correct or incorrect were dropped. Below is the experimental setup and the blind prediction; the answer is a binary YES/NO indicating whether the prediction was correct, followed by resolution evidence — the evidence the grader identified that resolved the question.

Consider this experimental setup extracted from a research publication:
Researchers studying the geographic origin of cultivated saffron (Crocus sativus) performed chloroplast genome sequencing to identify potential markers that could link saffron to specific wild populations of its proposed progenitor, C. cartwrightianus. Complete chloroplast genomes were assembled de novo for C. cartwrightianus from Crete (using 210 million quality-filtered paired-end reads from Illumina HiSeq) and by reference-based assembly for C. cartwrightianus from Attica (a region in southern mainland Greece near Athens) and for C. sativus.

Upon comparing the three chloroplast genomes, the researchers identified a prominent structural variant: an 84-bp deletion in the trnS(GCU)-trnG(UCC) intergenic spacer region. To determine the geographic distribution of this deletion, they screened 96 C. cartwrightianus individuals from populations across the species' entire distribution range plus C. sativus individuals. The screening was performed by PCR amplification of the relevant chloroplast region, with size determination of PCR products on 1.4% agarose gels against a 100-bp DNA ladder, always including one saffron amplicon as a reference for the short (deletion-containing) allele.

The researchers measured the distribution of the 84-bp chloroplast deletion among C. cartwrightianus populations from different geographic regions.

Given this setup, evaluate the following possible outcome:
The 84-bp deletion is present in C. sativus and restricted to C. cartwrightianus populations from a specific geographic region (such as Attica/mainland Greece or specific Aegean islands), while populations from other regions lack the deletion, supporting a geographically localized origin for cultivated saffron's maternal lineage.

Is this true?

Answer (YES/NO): YES